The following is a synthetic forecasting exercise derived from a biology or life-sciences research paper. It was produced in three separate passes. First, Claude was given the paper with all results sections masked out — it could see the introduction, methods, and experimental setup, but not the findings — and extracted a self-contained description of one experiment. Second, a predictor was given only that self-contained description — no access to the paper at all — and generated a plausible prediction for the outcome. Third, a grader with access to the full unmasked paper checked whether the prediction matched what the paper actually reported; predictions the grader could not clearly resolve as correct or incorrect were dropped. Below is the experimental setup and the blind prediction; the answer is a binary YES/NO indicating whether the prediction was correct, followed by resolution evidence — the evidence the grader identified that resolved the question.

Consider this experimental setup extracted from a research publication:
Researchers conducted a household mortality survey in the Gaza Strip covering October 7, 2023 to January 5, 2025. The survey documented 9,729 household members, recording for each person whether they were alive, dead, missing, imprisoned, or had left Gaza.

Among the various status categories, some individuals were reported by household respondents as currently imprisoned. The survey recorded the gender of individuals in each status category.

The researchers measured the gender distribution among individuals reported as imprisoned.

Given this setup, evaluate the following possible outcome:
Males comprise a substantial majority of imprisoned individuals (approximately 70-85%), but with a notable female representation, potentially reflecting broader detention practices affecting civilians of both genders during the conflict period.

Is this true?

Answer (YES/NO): NO